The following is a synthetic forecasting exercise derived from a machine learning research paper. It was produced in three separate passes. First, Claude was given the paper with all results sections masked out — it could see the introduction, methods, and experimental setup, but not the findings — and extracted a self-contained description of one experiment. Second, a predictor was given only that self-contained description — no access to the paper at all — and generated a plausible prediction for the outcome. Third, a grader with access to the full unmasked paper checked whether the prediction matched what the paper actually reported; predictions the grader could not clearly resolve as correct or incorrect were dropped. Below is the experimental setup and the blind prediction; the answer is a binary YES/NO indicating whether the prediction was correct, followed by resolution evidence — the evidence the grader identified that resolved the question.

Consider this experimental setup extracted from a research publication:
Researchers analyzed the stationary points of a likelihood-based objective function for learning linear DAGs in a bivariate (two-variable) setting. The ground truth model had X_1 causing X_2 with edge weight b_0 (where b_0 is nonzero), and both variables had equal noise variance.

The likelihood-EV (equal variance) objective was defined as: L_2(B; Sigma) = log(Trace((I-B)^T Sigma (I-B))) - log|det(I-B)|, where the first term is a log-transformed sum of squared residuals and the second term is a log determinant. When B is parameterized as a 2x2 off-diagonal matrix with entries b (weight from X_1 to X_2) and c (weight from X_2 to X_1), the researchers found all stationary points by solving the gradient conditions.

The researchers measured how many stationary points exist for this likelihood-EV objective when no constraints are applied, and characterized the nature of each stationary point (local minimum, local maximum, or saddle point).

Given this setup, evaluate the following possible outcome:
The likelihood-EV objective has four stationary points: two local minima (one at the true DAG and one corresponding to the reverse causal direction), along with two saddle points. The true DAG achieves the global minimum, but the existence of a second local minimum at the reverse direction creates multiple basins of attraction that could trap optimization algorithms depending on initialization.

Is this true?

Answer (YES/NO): NO